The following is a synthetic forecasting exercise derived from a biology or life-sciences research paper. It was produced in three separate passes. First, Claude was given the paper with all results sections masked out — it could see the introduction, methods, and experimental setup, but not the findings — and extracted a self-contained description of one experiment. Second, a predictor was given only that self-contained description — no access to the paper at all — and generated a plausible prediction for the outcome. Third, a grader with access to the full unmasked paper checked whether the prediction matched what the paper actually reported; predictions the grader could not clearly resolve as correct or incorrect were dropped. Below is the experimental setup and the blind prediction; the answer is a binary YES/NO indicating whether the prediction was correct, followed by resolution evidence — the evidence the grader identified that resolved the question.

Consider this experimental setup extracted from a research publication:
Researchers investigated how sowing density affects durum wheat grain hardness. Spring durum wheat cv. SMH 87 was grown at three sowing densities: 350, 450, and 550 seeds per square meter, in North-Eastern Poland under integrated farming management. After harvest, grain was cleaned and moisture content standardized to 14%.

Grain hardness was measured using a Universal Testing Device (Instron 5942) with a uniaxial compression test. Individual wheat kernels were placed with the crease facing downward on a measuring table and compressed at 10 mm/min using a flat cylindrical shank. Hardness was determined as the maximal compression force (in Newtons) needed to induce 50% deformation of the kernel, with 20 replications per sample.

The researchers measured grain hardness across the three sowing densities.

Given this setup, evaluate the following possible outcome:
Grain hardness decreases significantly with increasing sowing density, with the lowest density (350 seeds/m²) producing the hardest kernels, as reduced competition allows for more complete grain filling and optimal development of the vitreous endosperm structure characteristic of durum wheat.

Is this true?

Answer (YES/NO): NO